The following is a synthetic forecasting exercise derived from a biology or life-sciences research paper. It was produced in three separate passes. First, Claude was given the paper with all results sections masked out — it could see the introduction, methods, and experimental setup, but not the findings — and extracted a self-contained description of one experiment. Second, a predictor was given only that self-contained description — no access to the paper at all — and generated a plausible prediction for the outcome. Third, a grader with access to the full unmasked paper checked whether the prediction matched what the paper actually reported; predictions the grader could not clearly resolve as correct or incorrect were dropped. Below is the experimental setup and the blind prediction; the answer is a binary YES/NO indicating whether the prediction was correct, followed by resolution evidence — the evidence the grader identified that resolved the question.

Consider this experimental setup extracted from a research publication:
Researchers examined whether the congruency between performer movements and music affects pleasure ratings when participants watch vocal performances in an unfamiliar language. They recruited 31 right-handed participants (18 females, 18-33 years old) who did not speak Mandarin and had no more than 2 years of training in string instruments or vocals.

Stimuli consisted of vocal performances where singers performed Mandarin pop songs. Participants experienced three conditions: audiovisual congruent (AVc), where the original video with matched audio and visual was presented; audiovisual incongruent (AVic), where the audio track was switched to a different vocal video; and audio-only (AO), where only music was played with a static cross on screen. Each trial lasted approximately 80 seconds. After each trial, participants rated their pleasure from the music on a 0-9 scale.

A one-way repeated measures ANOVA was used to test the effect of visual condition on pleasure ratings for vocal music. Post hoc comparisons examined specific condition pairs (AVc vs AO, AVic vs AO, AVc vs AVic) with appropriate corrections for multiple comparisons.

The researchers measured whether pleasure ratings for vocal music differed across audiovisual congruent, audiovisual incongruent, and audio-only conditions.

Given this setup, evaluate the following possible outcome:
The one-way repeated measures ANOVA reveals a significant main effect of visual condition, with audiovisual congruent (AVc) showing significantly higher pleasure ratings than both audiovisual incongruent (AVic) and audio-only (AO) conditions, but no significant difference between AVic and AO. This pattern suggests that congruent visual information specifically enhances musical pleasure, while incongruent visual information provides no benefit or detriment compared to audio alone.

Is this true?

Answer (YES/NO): YES